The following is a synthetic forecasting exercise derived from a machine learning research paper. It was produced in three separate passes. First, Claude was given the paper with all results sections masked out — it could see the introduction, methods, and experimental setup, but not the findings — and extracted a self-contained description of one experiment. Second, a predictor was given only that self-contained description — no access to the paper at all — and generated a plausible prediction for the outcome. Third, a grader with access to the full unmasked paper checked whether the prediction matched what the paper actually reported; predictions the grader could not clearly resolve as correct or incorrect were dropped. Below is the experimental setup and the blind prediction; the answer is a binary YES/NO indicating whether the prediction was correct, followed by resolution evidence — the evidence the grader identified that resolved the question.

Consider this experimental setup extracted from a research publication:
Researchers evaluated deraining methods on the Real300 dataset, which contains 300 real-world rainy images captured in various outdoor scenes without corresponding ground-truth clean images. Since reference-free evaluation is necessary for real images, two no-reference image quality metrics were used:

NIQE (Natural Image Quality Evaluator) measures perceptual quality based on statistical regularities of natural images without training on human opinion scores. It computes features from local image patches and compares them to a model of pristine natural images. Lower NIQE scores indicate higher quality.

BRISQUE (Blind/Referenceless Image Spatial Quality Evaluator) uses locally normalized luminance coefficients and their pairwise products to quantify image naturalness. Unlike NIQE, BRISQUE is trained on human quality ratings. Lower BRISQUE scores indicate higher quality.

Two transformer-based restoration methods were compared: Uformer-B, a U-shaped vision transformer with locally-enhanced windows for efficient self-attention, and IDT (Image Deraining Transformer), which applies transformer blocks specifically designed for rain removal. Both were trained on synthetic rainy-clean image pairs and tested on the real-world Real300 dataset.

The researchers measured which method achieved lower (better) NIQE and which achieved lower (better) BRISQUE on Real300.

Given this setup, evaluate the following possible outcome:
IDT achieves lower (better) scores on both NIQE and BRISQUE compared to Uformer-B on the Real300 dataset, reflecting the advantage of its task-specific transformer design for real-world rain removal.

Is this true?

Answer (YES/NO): NO